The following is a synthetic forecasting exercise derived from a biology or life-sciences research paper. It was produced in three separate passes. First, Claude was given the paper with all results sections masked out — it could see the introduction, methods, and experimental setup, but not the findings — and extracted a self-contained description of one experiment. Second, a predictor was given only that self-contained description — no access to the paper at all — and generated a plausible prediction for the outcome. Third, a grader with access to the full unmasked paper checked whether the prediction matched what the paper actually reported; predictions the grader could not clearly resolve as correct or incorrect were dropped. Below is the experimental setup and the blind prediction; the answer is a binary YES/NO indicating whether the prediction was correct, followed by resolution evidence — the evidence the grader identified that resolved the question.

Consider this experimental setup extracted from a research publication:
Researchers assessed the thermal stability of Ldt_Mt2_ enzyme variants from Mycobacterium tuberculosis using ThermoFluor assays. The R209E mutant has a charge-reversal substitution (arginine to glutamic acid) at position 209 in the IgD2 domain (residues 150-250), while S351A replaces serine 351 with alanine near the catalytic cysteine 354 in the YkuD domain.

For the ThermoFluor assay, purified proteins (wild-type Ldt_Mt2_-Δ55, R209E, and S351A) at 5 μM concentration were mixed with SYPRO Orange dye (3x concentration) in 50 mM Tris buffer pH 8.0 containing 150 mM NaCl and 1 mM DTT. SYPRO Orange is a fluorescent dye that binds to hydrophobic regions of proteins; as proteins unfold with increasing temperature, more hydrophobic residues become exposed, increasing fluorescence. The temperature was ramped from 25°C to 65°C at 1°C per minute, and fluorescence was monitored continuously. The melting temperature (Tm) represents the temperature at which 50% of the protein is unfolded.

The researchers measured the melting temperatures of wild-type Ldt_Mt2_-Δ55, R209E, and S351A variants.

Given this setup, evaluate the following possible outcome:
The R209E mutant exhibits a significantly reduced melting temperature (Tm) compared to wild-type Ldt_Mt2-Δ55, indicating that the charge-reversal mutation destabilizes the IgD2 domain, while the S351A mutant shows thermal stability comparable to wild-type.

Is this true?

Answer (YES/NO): NO